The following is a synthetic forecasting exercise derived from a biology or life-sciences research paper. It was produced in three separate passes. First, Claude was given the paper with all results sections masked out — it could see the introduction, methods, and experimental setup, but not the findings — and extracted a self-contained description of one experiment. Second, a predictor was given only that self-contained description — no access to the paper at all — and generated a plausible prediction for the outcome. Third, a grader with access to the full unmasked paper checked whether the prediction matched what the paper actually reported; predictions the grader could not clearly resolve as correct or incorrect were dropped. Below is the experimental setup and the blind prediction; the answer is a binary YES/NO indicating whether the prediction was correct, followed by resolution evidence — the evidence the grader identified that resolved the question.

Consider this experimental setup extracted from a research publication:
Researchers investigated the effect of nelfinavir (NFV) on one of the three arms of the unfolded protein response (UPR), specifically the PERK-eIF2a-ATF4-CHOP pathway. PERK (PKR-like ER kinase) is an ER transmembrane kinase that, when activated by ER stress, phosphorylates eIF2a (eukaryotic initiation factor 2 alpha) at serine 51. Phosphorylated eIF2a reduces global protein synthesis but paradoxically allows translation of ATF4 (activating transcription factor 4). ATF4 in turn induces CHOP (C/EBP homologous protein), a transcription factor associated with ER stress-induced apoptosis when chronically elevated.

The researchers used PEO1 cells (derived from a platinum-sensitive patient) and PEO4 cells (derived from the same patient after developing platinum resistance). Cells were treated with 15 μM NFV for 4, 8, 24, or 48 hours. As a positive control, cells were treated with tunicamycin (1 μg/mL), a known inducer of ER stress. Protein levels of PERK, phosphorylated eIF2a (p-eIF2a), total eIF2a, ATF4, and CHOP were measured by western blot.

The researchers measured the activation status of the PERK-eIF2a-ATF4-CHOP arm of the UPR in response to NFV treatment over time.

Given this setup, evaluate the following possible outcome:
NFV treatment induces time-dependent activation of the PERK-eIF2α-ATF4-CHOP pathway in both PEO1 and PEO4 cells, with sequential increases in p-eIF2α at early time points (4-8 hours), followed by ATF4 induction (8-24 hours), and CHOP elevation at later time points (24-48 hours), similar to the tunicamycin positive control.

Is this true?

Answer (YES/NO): NO